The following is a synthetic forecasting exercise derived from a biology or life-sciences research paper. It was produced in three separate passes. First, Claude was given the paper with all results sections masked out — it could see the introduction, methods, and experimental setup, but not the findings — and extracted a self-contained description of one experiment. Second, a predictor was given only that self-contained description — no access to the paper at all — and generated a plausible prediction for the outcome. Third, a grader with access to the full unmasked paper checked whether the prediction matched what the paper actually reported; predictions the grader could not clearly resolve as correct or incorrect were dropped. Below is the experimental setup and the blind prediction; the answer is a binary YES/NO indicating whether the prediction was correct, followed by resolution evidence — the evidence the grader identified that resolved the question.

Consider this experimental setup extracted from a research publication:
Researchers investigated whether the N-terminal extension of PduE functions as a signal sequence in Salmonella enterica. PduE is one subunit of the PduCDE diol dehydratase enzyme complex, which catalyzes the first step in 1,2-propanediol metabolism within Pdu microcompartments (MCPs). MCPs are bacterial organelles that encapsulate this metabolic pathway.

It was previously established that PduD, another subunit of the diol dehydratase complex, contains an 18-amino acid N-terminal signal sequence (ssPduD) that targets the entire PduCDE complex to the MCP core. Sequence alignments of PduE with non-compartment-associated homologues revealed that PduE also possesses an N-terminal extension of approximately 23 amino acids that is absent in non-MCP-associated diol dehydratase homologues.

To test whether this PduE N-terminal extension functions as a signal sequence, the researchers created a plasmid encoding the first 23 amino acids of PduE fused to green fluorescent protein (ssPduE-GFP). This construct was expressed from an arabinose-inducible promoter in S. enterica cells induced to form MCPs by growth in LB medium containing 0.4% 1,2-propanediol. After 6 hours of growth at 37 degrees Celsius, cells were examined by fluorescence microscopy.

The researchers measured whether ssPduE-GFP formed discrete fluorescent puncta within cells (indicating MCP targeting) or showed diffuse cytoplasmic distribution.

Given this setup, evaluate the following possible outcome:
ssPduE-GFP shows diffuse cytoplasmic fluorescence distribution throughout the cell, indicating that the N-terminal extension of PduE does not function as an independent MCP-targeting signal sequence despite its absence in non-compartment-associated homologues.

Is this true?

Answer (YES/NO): YES